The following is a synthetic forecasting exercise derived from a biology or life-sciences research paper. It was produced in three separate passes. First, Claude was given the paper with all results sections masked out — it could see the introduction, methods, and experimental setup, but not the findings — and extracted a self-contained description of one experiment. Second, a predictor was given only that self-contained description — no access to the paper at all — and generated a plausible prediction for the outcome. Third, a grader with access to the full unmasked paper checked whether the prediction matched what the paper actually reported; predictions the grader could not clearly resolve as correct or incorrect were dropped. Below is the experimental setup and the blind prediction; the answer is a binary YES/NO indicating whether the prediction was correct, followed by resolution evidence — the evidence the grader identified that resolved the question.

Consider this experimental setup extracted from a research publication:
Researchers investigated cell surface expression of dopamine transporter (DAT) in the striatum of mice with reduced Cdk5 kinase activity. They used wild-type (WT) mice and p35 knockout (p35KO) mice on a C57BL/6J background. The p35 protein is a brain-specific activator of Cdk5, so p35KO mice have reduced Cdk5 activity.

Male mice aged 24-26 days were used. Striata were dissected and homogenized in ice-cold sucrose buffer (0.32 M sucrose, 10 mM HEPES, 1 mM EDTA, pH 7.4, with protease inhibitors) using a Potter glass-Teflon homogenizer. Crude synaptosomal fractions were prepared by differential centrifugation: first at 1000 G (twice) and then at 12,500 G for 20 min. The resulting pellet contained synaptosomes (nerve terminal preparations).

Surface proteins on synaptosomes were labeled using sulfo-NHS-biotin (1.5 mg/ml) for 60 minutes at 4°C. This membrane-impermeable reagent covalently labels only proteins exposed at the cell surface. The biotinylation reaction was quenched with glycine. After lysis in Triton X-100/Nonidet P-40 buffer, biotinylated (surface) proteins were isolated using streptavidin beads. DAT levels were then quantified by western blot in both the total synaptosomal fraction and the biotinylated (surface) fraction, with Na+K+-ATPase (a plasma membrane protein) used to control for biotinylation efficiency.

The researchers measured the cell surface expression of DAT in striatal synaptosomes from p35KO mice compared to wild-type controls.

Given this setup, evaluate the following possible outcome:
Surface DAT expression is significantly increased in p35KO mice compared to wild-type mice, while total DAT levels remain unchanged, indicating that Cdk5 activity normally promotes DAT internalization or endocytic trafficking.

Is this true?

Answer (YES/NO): NO